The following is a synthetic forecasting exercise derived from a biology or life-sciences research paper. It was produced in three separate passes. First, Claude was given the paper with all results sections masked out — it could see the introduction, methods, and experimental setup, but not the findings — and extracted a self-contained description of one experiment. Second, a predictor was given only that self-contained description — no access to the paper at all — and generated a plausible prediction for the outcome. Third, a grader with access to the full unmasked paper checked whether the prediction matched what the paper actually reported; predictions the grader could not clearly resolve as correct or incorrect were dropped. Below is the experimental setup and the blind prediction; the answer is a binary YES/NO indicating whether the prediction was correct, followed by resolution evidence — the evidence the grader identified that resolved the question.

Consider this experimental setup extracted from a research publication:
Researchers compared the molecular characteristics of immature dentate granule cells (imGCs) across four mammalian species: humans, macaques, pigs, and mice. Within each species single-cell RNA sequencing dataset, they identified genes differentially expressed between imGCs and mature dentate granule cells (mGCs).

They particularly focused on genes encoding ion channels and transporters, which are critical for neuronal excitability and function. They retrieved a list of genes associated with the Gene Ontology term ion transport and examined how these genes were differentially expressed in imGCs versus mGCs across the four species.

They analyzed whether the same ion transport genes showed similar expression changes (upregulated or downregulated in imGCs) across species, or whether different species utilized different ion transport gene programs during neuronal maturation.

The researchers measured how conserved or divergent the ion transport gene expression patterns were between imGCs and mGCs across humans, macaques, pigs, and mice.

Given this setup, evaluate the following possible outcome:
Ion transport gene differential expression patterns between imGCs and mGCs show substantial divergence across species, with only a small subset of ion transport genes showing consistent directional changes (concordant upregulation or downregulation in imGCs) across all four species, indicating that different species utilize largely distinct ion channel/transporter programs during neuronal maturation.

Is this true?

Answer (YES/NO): YES